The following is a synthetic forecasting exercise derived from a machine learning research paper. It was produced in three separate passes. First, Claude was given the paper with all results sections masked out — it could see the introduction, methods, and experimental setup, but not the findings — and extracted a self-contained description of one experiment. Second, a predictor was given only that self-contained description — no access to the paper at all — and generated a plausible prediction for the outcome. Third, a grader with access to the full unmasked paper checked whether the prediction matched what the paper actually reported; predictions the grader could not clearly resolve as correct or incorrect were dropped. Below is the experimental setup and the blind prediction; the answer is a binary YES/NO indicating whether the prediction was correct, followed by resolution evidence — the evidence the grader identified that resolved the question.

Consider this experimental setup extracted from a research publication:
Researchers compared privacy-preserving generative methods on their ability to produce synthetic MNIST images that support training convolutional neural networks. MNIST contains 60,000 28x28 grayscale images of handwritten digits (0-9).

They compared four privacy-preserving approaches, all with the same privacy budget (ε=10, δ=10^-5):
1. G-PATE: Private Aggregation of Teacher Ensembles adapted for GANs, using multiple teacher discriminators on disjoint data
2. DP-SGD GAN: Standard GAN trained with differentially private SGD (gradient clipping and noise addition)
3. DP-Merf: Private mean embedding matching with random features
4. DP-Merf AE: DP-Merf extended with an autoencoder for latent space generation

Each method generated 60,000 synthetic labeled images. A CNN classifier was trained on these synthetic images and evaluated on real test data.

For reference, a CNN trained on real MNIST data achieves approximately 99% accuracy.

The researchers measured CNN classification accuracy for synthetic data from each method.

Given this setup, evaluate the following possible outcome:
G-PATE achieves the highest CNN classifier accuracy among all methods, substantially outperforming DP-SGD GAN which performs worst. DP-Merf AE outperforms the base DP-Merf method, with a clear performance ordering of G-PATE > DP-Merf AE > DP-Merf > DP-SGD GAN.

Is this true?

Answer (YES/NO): NO